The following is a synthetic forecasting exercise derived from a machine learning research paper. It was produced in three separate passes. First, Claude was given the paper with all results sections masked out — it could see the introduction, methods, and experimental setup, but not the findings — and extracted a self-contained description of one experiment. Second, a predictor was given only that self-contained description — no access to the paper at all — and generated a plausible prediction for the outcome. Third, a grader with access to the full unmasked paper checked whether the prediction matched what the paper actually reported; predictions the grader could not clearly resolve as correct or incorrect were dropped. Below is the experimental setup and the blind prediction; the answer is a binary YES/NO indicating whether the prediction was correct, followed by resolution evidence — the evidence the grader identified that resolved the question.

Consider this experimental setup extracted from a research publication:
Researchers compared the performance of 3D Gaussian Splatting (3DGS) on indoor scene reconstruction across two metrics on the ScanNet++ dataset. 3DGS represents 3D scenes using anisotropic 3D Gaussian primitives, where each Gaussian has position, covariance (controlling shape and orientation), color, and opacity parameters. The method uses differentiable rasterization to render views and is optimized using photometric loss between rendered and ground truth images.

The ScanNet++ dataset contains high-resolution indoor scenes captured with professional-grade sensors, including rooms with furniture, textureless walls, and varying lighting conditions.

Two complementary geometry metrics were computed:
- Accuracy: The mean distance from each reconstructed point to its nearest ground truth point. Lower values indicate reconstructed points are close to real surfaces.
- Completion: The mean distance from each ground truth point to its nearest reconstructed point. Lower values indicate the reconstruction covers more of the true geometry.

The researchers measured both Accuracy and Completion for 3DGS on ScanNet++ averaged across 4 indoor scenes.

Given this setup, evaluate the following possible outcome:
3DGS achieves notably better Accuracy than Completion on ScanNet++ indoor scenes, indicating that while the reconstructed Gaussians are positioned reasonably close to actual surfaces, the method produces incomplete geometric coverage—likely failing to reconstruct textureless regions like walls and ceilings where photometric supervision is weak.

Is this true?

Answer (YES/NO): YES